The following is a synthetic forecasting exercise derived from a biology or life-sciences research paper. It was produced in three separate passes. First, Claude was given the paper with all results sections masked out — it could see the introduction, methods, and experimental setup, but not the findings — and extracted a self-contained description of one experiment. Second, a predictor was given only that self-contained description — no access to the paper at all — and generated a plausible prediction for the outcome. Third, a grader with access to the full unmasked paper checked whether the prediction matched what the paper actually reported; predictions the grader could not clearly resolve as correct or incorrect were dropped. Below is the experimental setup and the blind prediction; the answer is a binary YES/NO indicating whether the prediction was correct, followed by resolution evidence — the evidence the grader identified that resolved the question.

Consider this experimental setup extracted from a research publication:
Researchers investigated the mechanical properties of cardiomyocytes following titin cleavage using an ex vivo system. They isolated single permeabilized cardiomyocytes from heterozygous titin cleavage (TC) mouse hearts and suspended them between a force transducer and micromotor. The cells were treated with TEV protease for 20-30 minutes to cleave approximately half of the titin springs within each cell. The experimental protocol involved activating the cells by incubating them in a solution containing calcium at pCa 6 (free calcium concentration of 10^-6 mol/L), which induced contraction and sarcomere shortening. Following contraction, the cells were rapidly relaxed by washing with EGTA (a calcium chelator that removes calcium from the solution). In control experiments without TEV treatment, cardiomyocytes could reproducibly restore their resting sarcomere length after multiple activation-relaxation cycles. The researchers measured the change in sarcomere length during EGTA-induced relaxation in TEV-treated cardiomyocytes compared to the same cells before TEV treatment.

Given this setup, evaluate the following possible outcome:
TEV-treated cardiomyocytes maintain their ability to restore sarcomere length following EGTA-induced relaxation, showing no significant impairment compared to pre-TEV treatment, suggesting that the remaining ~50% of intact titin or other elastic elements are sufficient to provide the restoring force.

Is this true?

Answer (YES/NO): NO